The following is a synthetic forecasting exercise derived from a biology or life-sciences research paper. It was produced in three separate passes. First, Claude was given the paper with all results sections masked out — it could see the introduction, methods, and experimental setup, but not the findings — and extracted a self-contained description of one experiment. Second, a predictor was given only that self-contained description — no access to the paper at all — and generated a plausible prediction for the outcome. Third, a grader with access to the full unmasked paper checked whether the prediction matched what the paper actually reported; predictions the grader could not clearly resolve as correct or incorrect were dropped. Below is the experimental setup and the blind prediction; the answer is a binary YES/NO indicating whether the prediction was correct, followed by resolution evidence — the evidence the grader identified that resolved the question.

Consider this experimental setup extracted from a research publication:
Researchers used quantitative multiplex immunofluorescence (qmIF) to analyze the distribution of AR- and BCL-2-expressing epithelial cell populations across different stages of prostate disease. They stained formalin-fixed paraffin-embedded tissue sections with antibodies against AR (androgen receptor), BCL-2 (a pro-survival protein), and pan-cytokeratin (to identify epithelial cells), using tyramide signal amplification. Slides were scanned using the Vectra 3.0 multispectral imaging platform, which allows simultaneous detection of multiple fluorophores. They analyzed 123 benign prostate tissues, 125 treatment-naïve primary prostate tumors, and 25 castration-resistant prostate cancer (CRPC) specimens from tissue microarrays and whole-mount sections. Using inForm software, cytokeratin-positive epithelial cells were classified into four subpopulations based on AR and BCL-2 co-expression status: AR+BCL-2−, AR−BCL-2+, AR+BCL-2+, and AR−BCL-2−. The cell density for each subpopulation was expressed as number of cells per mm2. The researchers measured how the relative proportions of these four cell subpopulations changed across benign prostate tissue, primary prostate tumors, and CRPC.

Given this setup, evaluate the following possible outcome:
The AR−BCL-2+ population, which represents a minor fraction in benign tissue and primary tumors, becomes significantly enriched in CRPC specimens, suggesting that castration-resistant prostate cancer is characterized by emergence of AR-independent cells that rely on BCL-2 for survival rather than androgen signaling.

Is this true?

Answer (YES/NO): NO